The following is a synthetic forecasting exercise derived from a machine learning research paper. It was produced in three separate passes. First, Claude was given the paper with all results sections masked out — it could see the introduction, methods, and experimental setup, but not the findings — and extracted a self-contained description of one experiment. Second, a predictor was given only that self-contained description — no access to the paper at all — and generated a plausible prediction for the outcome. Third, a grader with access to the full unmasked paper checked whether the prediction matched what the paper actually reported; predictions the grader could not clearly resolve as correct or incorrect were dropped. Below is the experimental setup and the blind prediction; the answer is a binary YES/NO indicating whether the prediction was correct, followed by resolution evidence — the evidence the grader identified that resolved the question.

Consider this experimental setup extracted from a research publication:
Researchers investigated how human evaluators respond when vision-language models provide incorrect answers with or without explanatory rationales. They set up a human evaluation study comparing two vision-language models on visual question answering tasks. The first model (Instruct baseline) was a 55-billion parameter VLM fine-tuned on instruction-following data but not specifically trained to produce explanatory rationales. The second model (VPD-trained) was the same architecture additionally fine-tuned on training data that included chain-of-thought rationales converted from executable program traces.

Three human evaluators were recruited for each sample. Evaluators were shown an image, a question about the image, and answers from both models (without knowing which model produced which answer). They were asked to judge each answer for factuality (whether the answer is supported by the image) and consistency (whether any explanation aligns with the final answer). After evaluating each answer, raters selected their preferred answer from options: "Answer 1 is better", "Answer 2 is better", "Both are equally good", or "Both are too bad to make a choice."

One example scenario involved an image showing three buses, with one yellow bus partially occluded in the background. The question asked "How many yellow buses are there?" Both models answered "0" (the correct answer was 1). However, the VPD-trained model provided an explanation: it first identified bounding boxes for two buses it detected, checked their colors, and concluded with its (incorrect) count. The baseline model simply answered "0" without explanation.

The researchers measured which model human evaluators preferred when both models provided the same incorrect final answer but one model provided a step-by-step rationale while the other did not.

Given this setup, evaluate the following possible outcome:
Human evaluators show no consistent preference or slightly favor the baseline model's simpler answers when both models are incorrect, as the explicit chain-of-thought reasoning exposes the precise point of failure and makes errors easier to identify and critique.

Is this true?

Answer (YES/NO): NO